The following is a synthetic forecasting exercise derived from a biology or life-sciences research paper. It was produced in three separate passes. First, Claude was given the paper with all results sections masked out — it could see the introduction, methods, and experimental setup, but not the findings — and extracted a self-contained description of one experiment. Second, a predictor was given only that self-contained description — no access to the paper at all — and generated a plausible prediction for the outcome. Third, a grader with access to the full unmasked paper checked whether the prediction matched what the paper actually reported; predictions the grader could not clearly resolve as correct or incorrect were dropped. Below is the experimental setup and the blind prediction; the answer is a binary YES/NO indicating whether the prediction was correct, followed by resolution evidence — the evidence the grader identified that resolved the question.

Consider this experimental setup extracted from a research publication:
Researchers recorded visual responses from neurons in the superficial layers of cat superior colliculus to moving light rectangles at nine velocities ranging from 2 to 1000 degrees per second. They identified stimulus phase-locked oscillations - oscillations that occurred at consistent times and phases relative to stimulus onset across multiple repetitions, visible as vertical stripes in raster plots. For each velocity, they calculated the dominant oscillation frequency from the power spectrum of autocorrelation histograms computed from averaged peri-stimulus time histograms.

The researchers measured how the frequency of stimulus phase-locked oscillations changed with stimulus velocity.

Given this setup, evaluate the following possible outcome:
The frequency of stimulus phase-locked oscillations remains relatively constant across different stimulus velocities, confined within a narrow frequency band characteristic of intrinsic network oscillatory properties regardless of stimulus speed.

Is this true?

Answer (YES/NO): NO